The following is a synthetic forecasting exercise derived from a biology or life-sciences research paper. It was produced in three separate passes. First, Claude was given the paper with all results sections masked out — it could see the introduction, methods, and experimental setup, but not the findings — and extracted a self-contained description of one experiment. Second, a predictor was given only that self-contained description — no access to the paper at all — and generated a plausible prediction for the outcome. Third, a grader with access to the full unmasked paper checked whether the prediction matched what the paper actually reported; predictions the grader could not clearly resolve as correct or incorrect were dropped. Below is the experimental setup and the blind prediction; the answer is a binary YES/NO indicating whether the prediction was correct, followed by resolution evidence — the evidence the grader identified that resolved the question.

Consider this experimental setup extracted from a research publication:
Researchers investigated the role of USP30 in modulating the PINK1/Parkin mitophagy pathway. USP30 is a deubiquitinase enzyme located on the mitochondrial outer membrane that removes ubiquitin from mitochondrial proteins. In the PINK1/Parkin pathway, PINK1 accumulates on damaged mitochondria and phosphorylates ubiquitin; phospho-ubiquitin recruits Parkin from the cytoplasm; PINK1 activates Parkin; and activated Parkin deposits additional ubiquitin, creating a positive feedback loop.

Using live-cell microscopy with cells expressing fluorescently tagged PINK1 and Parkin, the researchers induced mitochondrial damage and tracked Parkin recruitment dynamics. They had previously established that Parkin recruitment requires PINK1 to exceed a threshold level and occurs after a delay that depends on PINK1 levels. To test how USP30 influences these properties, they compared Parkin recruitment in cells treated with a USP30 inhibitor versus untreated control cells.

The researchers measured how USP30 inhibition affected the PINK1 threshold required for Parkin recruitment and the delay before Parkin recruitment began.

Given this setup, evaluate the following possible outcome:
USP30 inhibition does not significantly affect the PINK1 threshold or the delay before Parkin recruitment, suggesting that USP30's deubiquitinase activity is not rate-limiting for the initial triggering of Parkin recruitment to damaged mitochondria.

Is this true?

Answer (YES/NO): NO